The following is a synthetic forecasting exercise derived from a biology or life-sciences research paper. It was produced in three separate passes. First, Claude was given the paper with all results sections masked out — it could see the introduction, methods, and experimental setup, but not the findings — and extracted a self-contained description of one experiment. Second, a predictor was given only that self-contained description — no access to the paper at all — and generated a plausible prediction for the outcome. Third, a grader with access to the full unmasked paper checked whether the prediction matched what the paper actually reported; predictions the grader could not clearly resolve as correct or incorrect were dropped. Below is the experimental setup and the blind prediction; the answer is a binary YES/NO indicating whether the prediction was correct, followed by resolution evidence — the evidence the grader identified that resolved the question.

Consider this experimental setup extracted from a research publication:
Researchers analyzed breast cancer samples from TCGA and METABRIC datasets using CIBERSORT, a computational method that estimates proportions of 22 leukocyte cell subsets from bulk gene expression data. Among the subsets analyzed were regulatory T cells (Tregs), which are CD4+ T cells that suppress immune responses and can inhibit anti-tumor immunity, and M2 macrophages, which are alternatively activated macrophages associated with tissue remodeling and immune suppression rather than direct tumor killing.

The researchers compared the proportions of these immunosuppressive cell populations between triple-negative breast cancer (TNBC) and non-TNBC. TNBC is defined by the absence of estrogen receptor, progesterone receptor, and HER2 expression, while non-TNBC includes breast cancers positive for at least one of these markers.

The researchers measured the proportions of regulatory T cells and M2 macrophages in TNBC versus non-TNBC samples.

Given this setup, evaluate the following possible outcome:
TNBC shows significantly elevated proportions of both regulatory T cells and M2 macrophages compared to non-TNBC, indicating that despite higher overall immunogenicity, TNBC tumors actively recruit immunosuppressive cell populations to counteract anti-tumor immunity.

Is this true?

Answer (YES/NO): NO